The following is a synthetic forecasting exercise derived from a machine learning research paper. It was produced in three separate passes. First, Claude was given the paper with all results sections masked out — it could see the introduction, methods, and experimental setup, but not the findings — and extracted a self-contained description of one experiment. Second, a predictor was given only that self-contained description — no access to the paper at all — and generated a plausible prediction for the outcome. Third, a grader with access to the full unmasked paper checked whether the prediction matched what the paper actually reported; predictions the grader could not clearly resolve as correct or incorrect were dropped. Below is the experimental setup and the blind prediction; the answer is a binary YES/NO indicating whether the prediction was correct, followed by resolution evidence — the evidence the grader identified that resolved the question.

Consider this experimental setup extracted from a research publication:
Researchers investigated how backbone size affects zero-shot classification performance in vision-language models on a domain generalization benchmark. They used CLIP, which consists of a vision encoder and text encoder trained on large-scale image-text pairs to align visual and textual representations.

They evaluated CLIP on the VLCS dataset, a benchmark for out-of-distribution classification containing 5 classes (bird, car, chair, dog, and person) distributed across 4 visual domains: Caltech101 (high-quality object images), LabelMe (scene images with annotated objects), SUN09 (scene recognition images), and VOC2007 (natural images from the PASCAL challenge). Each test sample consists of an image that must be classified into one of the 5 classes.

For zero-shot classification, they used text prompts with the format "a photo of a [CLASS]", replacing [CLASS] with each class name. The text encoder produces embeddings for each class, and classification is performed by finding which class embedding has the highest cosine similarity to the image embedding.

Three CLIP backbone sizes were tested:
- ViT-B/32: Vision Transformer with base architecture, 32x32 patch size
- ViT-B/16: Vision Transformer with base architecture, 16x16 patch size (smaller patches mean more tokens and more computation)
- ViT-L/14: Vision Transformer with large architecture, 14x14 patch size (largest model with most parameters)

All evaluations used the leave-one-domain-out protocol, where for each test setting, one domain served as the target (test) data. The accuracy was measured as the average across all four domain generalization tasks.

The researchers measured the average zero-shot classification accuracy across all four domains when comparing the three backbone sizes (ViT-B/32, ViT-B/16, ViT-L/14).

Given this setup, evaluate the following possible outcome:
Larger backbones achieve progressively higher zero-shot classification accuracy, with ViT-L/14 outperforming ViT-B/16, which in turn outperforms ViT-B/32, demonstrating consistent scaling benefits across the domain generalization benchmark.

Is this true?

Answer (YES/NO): NO